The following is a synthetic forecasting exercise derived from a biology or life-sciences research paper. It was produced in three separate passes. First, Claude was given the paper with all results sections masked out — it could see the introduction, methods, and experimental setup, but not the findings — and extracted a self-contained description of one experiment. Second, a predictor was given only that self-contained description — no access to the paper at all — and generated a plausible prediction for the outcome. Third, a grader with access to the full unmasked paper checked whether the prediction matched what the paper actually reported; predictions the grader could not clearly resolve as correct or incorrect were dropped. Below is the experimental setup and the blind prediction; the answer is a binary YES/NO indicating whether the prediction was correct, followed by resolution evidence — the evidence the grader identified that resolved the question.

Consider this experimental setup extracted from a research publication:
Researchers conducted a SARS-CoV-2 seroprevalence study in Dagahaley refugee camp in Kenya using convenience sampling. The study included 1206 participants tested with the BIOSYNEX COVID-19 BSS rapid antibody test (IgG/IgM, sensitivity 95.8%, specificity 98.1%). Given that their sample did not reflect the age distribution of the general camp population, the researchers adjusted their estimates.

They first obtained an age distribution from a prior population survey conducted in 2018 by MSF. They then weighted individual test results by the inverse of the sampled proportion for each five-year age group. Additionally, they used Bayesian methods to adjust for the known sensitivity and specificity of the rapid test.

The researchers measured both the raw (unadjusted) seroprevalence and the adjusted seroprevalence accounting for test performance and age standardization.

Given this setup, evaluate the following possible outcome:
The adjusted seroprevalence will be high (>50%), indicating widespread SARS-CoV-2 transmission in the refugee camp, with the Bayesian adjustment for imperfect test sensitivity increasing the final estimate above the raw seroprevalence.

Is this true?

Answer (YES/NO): NO